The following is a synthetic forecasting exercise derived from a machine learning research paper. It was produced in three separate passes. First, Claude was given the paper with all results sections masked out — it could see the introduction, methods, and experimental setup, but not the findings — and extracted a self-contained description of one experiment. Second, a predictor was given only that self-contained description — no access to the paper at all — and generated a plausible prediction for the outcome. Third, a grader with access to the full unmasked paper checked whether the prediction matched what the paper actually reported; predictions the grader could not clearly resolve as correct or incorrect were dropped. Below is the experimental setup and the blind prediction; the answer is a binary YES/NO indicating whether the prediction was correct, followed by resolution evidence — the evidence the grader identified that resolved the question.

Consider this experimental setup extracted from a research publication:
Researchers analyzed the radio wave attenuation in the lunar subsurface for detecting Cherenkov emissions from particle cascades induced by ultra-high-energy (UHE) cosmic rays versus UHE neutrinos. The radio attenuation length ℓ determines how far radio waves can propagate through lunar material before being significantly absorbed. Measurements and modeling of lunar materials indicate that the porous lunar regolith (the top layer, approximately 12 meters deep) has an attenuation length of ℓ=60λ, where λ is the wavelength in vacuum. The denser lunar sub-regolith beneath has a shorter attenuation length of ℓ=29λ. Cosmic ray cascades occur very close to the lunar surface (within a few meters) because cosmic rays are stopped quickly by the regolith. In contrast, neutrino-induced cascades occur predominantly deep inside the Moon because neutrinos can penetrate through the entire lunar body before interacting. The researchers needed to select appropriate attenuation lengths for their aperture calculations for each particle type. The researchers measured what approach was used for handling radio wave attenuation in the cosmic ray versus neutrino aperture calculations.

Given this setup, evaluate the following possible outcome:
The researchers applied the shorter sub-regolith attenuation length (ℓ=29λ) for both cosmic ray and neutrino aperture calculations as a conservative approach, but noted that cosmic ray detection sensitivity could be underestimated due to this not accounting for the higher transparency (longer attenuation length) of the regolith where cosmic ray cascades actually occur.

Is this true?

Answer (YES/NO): NO